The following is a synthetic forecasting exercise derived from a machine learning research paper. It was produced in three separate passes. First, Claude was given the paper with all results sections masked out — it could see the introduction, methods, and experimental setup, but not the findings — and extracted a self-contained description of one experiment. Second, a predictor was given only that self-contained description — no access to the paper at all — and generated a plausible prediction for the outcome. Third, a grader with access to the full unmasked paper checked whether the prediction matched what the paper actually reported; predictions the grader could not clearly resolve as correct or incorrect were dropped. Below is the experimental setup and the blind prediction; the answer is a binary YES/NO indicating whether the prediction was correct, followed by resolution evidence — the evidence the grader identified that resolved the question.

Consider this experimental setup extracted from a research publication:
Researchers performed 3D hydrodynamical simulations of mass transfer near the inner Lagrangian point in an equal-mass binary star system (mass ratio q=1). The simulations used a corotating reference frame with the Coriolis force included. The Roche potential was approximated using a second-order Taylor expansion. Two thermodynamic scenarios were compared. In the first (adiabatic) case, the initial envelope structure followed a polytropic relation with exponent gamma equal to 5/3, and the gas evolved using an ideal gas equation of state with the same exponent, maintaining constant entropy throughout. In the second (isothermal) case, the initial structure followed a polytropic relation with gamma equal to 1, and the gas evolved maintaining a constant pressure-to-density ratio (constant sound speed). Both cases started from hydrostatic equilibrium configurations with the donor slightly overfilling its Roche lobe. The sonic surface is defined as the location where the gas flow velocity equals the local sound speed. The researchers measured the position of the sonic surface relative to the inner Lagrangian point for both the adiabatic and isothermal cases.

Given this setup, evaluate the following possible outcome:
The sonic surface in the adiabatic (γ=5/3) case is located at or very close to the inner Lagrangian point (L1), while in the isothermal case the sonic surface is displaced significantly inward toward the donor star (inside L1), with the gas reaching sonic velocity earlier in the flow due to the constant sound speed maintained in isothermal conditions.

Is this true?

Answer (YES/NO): NO